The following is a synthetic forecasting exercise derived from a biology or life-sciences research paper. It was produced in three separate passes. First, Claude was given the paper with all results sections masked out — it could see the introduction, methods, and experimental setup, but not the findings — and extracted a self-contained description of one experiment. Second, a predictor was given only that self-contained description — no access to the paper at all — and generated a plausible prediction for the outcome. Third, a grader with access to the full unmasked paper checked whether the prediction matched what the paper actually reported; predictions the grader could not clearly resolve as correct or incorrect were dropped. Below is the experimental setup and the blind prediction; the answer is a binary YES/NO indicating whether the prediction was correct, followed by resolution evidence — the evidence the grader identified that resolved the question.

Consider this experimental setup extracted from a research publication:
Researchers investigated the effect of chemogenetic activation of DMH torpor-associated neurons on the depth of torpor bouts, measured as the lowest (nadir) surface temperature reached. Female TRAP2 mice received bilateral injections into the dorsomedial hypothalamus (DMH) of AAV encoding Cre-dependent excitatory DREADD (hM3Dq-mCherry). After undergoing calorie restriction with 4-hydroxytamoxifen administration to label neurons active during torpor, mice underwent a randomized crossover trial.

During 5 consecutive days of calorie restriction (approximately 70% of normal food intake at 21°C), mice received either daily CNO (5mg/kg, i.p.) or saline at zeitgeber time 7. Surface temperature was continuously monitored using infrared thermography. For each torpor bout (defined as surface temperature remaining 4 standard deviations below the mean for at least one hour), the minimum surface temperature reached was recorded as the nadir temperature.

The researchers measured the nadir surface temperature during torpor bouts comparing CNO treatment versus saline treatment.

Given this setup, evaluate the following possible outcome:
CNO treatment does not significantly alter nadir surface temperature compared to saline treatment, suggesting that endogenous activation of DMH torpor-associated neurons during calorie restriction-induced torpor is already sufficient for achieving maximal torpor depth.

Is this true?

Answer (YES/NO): NO